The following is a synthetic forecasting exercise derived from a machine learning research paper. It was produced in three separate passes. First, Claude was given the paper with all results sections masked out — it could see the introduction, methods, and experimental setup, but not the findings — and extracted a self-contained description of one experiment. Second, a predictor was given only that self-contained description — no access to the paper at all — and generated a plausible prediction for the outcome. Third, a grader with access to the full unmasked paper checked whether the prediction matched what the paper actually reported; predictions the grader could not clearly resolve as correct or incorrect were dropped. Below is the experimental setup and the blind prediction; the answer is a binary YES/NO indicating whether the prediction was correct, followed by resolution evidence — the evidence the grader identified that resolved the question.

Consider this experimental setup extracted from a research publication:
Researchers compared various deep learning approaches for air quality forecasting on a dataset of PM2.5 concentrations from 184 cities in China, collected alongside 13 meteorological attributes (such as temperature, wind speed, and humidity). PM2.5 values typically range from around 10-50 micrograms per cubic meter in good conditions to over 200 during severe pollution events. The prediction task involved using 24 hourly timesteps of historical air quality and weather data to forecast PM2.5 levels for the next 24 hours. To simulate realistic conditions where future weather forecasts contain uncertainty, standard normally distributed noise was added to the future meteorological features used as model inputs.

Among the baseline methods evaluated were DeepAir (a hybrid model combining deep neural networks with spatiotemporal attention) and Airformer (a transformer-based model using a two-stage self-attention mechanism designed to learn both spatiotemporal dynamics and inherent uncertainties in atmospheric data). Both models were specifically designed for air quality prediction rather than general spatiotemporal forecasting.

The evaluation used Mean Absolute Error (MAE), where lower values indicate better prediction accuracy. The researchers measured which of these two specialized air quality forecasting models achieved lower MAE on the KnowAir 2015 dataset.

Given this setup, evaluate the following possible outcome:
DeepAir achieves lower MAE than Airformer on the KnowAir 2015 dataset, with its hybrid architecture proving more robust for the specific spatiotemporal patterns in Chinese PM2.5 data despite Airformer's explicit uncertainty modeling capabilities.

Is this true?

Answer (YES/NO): YES